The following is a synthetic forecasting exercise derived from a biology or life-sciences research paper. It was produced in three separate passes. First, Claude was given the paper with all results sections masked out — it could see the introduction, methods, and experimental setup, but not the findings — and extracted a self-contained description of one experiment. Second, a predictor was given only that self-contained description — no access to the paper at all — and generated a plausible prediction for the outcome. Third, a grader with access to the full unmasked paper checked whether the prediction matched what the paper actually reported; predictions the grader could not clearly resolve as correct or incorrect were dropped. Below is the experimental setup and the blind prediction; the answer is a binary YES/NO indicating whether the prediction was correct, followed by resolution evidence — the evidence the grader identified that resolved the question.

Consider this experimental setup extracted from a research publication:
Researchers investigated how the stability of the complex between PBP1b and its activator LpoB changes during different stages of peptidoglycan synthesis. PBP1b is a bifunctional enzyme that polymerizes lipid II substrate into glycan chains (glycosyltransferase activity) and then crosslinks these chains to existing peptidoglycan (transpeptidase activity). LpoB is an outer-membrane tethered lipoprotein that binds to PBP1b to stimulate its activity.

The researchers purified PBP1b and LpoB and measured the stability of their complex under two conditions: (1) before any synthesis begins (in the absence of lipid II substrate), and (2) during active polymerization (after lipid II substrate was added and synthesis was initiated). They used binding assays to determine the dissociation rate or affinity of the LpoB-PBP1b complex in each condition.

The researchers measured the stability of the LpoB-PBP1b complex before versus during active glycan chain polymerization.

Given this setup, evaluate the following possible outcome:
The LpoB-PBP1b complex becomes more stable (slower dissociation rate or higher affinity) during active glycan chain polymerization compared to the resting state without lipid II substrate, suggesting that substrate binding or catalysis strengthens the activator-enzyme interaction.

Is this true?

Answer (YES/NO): YES